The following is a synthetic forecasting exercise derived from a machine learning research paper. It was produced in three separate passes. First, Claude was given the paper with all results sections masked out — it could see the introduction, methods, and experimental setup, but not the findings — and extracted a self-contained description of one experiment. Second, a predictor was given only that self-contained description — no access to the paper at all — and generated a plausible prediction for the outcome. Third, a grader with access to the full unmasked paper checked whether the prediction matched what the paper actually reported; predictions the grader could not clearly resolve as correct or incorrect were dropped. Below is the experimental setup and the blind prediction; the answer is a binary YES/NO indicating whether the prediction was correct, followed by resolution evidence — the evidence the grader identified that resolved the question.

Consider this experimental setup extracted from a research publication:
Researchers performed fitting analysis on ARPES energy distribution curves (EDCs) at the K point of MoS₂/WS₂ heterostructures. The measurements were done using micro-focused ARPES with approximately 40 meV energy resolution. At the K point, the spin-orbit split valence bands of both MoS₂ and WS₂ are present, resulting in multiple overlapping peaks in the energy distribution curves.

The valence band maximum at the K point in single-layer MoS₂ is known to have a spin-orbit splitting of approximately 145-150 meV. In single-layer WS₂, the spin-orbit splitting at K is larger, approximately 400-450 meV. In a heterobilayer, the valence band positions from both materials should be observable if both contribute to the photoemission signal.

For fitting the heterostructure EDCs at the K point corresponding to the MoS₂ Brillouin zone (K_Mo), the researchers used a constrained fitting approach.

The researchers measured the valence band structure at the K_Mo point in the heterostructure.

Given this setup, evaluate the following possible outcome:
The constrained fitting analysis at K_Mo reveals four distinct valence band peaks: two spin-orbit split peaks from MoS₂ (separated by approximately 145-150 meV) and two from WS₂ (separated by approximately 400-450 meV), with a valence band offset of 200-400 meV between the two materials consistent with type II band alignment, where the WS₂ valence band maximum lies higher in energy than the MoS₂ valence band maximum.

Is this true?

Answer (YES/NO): NO